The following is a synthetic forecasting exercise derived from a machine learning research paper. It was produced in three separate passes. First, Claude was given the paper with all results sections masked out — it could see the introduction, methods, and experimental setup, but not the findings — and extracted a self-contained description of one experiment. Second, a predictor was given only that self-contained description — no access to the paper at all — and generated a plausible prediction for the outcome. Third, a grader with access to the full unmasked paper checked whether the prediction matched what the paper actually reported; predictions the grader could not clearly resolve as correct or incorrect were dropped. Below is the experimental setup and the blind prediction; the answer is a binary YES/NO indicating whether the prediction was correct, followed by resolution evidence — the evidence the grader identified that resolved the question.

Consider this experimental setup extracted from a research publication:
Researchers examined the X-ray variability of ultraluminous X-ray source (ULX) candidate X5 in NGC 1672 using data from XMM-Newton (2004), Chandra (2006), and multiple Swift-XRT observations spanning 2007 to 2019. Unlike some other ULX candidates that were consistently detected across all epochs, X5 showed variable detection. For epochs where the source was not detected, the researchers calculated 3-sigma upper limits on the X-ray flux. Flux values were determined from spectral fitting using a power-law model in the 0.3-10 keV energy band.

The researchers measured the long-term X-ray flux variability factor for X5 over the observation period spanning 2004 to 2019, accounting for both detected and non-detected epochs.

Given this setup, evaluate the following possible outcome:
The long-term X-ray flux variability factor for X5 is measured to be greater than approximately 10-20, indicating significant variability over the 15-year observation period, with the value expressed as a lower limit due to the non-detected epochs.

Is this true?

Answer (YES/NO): NO